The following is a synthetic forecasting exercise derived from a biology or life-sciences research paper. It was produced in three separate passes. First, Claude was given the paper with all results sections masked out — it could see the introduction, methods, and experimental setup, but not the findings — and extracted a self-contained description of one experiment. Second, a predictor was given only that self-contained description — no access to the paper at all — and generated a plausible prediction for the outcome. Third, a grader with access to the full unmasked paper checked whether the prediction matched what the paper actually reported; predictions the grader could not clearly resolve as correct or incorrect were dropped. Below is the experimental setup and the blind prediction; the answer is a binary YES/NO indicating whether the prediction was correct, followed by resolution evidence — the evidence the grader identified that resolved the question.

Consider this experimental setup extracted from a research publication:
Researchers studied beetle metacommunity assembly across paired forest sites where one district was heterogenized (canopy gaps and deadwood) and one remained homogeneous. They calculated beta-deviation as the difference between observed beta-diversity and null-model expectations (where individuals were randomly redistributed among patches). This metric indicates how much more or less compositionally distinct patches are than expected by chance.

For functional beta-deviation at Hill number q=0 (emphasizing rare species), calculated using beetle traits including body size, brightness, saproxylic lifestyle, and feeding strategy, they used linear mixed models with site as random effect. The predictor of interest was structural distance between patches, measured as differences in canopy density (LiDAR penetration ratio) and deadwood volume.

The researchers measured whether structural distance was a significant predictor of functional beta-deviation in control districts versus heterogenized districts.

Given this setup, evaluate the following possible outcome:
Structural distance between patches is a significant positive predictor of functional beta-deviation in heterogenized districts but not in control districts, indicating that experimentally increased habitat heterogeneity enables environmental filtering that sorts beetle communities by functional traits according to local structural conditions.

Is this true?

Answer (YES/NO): YES